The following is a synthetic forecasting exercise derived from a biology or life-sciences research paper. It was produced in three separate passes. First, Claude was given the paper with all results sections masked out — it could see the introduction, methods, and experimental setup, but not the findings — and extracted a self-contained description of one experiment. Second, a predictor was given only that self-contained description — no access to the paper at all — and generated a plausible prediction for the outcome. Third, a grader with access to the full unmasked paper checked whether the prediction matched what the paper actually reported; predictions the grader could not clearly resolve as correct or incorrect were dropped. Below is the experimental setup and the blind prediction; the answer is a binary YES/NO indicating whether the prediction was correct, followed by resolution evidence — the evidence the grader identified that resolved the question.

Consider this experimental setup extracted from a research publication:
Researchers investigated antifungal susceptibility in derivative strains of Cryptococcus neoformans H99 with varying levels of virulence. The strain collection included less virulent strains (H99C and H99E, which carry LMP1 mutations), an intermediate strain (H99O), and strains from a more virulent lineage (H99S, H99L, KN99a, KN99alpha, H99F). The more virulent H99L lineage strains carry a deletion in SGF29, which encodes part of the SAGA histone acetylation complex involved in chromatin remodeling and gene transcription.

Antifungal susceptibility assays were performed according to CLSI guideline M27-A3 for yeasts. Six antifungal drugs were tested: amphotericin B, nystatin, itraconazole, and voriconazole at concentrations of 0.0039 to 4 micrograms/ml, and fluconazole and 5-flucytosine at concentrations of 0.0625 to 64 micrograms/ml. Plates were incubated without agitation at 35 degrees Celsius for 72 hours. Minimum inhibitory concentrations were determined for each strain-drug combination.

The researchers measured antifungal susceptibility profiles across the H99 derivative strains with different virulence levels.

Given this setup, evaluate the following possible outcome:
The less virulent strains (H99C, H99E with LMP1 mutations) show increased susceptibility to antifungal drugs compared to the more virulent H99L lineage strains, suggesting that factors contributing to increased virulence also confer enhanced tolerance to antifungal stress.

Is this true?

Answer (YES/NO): NO